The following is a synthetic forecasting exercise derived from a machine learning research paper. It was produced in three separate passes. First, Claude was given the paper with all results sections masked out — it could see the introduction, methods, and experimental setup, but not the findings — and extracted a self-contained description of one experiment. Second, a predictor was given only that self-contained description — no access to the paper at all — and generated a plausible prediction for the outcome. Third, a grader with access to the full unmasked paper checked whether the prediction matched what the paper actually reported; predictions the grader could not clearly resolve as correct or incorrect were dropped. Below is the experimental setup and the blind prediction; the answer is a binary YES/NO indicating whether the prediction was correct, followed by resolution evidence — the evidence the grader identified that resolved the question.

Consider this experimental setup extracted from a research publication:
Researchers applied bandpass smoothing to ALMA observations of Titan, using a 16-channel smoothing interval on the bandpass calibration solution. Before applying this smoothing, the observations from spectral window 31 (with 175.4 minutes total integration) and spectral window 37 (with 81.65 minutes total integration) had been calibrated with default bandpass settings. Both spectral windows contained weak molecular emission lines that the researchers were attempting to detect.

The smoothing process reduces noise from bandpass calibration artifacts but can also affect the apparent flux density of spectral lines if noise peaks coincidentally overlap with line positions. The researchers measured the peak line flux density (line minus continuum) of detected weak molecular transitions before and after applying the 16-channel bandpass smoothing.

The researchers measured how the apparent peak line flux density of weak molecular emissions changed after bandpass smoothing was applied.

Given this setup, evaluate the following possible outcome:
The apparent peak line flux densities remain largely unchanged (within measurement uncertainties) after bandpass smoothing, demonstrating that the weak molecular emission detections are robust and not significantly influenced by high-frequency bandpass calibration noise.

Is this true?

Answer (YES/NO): NO